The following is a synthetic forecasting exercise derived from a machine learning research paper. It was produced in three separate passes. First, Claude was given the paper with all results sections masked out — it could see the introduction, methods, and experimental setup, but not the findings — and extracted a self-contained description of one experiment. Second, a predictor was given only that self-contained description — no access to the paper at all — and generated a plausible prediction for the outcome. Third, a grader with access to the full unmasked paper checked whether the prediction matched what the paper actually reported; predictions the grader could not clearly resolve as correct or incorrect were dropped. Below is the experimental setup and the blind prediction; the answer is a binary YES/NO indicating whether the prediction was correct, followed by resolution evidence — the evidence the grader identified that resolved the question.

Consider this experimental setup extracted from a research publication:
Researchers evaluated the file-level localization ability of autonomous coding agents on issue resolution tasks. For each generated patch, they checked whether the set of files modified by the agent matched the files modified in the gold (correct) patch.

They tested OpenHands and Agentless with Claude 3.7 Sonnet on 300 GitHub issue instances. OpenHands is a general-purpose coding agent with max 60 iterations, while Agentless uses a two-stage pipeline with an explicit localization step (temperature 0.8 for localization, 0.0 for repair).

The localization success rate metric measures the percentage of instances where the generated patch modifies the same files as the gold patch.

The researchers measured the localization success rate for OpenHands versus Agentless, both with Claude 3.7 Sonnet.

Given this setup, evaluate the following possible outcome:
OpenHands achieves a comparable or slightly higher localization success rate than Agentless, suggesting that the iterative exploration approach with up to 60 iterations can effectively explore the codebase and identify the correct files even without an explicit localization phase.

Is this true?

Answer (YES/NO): NO